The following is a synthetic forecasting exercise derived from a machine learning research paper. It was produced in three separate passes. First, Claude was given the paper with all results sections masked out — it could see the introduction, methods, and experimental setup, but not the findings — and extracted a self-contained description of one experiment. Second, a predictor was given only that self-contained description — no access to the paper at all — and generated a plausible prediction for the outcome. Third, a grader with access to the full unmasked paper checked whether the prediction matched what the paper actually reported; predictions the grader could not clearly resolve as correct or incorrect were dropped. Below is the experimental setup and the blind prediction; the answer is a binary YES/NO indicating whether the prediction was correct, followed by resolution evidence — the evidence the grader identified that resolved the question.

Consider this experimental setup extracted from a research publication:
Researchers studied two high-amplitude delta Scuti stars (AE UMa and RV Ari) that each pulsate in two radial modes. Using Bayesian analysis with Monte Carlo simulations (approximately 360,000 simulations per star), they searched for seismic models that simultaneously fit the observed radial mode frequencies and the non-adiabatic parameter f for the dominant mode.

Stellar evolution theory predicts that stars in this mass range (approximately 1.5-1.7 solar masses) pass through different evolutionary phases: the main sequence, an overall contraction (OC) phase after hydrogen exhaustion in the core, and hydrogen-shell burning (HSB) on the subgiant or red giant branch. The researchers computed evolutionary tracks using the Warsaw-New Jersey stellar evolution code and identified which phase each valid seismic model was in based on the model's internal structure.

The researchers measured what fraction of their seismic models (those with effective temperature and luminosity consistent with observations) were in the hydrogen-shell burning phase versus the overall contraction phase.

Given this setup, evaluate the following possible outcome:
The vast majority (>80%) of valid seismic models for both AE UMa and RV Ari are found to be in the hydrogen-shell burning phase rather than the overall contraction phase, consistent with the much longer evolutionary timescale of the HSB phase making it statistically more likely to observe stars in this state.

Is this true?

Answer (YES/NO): YES